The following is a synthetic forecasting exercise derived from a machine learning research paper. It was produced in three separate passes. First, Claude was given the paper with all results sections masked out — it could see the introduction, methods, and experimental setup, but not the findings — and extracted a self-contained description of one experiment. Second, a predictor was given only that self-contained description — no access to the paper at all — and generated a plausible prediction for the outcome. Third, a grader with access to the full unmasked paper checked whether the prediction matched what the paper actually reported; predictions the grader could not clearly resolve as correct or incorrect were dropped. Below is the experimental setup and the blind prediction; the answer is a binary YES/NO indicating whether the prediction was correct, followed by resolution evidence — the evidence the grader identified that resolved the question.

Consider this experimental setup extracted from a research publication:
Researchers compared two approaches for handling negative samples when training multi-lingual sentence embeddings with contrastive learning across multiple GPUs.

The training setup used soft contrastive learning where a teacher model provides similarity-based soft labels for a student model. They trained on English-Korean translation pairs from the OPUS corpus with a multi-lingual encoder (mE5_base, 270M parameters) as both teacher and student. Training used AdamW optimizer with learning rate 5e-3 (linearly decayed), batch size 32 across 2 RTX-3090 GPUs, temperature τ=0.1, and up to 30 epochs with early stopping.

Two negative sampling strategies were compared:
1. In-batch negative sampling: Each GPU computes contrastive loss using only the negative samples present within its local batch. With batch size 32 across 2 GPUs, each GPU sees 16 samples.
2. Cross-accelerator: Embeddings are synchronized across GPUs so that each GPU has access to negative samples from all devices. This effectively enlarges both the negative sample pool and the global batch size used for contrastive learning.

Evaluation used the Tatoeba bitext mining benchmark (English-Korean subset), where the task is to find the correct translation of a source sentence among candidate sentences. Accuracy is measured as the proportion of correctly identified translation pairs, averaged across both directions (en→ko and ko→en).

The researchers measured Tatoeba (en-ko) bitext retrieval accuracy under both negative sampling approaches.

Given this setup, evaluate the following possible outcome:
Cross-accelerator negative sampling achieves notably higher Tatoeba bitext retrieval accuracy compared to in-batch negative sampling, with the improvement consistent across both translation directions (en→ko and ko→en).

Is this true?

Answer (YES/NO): NO